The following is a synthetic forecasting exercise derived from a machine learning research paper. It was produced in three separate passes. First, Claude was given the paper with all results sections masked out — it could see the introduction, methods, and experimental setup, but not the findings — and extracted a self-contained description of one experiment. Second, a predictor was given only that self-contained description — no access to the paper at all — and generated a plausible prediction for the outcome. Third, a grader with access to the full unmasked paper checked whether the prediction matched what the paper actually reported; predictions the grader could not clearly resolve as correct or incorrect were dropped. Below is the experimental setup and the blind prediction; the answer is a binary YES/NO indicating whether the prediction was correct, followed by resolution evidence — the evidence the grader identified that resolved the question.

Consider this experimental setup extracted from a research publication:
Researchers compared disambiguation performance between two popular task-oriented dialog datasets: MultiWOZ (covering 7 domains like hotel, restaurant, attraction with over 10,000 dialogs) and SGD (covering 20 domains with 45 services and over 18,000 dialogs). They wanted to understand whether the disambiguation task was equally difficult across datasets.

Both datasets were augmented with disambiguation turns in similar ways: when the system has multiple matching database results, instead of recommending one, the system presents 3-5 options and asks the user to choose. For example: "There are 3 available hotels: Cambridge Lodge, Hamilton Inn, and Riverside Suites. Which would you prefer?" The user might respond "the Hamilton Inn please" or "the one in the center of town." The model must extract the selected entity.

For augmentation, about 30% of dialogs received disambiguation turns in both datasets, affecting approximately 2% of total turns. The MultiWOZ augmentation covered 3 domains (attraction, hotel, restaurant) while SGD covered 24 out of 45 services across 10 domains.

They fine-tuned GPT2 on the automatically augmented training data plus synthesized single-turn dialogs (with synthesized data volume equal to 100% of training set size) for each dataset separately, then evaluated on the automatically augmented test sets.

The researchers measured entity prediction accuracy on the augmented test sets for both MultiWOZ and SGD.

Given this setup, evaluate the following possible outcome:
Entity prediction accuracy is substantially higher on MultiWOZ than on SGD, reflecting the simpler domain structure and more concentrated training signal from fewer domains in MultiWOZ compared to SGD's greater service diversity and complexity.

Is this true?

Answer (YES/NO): YES